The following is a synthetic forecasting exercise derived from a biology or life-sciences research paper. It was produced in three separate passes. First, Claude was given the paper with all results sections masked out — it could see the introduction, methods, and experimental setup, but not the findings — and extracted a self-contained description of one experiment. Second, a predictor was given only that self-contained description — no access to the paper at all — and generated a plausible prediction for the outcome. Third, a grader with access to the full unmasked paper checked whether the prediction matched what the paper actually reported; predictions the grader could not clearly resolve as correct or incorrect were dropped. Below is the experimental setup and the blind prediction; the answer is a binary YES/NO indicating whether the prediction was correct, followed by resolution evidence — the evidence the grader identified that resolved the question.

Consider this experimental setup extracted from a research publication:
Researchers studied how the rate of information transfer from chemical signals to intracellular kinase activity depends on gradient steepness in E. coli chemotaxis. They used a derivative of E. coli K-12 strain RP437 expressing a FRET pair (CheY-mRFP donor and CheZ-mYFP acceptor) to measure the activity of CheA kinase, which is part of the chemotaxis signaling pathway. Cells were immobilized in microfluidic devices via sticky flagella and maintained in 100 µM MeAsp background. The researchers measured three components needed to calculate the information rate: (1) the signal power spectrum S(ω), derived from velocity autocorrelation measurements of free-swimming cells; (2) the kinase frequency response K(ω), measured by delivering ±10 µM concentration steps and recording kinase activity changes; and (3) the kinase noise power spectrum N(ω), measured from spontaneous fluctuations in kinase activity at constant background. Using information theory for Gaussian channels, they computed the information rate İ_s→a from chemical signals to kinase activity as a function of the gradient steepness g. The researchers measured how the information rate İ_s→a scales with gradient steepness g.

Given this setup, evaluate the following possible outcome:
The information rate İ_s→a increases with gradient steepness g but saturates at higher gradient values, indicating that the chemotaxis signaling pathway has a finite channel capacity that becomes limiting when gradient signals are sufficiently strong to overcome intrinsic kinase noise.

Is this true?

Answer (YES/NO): NO